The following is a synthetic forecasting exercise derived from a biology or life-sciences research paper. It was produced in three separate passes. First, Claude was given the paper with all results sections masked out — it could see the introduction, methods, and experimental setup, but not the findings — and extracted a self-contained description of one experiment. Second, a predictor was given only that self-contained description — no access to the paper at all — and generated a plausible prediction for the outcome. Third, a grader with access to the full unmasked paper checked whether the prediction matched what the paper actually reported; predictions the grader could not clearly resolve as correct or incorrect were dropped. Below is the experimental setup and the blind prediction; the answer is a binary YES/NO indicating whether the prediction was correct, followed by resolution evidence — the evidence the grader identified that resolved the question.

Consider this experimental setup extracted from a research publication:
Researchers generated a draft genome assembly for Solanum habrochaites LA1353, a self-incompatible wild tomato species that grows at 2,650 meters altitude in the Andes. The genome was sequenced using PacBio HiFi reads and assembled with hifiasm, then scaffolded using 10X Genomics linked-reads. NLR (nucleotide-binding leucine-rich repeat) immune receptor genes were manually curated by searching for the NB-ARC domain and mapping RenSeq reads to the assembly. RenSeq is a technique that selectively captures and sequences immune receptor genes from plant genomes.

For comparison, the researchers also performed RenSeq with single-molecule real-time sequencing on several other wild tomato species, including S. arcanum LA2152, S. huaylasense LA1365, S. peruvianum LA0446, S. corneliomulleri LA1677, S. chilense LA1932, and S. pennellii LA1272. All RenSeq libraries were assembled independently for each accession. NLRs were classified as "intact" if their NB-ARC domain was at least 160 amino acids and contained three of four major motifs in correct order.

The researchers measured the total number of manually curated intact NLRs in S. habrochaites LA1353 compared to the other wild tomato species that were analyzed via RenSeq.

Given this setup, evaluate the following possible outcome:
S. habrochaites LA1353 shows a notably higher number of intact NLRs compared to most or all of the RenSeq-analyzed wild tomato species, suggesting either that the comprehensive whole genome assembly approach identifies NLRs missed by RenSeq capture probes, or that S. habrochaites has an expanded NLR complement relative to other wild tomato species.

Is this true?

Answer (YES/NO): YES